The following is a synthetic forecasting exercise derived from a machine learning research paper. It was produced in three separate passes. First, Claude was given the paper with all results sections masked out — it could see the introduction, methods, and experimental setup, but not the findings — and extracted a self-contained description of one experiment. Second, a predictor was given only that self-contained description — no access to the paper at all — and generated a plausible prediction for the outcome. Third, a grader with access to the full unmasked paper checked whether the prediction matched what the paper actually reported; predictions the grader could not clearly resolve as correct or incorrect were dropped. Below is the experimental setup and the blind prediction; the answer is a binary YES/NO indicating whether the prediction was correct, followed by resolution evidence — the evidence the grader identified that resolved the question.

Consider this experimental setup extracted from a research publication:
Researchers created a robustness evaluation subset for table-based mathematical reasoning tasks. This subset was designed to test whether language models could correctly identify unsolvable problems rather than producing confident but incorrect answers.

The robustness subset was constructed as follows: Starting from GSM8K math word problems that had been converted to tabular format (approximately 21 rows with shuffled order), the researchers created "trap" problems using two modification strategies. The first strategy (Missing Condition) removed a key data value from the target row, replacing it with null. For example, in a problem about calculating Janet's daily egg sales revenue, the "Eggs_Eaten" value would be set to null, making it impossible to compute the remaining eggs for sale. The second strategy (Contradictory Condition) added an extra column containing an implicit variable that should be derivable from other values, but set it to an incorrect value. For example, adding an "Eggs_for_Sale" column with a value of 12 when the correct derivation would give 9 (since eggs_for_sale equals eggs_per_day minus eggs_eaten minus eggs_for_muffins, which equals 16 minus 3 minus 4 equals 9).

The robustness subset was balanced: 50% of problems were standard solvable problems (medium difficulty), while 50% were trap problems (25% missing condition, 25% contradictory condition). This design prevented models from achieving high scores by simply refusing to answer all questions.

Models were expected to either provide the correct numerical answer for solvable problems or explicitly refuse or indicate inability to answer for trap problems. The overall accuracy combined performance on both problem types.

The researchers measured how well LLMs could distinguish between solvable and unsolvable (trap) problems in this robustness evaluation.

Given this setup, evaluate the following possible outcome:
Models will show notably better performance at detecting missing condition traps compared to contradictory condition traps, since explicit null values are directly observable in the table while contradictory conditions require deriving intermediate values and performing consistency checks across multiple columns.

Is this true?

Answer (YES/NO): YES